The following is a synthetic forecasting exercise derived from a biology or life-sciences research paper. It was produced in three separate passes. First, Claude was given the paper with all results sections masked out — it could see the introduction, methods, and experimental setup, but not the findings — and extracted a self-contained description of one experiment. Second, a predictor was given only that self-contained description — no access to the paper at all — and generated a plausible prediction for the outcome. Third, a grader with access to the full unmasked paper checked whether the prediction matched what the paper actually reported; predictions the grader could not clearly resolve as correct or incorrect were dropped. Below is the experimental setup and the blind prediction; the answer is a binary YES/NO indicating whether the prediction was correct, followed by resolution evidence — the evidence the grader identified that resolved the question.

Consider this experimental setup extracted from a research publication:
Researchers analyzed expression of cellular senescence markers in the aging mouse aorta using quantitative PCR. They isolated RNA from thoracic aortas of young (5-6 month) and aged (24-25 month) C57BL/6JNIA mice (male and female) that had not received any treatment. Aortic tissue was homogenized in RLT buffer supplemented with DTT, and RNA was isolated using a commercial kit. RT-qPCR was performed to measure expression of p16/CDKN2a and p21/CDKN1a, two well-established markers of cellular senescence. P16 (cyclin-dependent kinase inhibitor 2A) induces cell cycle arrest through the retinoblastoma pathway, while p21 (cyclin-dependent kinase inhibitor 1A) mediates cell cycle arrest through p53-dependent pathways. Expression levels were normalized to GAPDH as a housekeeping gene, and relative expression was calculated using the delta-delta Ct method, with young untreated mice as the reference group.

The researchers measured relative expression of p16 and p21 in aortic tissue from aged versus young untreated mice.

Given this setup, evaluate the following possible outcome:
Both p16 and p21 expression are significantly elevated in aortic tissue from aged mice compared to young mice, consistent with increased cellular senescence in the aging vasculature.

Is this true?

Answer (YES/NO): YES